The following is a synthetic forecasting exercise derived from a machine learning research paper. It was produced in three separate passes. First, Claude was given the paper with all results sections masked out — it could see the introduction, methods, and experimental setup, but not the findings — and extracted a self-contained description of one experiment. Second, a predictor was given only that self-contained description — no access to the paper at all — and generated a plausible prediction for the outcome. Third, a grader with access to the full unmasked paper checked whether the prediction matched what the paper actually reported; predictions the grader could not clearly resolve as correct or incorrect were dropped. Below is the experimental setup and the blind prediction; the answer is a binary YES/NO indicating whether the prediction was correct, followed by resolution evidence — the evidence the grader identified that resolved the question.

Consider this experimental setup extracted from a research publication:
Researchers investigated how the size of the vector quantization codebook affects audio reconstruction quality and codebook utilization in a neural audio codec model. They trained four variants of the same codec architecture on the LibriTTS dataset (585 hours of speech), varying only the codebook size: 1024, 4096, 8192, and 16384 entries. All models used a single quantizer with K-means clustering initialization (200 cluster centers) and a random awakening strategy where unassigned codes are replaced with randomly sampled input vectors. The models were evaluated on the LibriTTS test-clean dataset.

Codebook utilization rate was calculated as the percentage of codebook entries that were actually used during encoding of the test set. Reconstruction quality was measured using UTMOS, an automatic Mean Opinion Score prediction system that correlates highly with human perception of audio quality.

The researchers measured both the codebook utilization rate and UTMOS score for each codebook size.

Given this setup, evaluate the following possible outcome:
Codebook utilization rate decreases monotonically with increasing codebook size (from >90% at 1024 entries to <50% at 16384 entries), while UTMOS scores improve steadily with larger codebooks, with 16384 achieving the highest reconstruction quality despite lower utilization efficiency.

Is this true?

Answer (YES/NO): NO